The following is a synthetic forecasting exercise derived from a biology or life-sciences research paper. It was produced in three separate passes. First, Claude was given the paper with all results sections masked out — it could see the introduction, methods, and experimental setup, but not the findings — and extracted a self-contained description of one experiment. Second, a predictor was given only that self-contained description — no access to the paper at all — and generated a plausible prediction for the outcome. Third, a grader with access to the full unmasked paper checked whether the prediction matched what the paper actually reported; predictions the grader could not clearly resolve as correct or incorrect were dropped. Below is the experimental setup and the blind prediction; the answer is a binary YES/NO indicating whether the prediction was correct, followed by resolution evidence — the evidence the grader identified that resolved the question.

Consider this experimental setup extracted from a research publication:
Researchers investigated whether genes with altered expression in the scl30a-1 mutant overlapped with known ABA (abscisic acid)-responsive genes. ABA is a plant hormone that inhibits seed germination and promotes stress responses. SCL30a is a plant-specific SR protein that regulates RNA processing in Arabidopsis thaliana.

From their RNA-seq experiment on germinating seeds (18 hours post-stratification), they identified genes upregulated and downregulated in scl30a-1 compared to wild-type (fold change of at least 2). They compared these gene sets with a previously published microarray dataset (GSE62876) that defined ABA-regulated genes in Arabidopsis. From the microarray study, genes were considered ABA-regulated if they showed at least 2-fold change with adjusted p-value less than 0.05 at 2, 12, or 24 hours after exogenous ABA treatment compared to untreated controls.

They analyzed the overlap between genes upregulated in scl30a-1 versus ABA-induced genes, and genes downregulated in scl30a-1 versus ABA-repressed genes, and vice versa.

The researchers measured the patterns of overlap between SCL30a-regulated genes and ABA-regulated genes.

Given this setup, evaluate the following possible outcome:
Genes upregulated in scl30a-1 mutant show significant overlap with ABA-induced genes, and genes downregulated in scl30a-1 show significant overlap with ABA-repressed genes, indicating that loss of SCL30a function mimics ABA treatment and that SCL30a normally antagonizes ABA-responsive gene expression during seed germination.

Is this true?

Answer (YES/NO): YES